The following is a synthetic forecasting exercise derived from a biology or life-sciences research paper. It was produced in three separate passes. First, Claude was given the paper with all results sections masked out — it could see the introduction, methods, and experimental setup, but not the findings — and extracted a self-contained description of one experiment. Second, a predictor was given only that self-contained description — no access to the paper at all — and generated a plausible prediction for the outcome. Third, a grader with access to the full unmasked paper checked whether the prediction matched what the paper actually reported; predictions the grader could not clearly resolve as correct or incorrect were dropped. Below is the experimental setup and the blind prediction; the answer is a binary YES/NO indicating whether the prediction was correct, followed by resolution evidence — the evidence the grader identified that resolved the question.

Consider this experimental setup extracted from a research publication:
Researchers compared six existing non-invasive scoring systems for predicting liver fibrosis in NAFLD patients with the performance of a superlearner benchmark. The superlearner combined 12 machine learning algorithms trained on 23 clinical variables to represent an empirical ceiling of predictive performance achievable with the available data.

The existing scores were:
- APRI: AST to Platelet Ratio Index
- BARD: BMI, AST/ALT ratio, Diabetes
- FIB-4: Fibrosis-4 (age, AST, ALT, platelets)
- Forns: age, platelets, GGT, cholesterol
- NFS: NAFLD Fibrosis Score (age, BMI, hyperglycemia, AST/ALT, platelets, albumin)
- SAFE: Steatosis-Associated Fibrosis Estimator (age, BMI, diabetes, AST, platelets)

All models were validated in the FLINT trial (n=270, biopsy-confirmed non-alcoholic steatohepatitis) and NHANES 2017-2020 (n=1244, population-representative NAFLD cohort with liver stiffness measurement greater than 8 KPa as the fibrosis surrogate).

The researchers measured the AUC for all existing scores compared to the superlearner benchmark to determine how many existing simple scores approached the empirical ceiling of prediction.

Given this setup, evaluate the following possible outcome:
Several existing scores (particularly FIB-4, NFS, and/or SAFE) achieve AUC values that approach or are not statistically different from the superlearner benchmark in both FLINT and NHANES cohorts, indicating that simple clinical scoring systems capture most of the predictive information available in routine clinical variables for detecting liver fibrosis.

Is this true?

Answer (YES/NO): NO